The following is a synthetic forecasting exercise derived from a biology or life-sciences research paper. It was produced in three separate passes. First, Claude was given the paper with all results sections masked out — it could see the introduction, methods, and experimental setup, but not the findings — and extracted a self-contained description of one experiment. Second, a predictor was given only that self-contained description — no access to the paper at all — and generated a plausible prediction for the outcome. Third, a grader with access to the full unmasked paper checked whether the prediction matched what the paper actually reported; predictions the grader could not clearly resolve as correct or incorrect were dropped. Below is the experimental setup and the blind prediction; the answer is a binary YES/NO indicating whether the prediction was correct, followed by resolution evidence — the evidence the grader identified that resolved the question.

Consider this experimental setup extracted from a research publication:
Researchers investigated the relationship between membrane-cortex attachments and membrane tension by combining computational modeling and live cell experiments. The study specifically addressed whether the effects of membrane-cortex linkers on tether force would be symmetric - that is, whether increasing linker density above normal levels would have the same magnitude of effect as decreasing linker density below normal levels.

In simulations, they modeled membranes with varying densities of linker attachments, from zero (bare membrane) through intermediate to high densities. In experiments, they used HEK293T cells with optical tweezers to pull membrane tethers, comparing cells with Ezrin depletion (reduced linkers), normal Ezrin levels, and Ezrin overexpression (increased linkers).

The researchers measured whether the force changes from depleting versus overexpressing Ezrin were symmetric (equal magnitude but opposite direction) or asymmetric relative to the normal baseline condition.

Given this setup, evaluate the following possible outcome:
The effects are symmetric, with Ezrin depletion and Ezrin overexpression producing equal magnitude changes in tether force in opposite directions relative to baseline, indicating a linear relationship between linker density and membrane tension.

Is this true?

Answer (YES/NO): NO